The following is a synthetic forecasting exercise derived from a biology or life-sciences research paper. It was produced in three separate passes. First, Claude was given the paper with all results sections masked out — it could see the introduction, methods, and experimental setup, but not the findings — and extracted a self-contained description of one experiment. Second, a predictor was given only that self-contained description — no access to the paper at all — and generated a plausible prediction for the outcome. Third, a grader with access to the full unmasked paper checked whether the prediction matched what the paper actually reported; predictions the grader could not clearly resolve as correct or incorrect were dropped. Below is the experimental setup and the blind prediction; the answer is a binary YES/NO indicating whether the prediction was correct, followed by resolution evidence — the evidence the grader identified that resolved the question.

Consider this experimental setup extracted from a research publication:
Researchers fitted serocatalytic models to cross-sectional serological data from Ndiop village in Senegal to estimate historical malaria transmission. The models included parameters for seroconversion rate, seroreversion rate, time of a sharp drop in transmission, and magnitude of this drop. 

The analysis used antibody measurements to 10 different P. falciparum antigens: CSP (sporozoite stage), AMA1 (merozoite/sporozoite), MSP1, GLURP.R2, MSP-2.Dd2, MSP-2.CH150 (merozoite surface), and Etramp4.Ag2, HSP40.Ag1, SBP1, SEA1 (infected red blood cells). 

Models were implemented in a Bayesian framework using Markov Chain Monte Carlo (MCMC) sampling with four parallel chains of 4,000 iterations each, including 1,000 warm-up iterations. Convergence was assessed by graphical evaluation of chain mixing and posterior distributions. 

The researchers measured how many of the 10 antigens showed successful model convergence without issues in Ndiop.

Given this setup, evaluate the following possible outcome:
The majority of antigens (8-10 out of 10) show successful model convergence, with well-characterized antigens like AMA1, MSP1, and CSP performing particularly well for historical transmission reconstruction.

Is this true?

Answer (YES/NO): NO